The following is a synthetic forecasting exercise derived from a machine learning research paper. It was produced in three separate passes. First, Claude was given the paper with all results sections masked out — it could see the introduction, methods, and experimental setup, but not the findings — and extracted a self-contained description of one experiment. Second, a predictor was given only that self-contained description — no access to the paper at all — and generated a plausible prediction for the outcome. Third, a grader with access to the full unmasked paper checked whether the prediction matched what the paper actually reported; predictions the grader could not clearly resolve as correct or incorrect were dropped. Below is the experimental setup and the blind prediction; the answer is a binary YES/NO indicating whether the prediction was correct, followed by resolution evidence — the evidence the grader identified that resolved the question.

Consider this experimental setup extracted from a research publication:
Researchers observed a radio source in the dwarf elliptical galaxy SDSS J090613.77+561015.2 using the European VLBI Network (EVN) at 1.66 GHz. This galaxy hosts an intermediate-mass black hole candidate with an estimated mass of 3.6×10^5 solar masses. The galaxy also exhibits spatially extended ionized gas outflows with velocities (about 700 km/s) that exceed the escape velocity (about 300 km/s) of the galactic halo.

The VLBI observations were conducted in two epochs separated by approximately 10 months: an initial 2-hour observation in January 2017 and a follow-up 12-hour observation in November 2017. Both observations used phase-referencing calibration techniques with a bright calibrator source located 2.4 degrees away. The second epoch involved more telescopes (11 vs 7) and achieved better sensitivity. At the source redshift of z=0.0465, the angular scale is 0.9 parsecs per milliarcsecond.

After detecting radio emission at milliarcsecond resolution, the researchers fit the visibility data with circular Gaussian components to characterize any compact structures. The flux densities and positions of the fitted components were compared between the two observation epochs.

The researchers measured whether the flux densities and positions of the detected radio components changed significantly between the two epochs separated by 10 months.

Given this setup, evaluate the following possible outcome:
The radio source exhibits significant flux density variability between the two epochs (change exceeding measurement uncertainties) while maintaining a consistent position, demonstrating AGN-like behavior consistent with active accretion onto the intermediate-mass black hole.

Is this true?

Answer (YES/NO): NO